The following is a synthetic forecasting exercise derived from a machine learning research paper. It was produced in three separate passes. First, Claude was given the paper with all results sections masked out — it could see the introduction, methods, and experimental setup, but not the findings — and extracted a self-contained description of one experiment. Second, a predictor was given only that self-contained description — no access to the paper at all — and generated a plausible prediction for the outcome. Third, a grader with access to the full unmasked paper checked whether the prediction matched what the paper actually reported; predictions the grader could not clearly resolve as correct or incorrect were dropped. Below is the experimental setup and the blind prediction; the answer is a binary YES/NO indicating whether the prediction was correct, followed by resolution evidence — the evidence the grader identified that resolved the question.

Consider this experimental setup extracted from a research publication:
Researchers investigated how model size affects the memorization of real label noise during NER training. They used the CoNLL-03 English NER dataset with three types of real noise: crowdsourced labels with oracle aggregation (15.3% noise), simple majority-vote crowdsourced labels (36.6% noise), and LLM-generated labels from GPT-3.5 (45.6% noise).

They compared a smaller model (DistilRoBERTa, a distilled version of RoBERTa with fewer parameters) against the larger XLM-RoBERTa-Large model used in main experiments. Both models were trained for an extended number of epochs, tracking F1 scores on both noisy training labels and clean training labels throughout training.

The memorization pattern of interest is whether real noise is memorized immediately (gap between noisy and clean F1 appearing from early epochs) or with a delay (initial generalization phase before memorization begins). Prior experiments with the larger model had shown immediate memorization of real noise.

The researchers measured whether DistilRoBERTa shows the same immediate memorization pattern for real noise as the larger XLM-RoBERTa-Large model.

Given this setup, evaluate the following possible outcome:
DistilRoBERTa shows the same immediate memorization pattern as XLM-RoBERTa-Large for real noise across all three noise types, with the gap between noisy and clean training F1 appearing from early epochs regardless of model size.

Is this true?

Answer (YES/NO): YES